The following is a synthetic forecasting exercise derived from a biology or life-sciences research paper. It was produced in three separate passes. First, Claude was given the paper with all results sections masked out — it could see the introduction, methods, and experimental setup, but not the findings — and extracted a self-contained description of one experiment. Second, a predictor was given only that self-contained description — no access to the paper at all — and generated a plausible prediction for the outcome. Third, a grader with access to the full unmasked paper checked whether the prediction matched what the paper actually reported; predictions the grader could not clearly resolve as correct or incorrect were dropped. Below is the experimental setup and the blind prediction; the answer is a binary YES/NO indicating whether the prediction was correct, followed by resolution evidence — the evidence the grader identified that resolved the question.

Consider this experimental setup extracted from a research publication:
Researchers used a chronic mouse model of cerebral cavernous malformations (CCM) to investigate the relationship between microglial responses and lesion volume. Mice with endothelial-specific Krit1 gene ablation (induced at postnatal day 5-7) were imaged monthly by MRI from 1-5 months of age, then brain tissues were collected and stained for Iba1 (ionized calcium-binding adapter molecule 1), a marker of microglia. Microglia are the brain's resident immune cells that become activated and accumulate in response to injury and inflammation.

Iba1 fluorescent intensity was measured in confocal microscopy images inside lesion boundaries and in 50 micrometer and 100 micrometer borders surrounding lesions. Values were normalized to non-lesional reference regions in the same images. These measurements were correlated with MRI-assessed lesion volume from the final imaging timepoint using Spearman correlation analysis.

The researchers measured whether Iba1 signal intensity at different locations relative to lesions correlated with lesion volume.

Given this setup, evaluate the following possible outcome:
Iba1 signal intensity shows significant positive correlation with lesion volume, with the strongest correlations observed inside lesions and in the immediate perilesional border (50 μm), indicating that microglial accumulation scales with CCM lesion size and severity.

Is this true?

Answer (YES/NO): NO